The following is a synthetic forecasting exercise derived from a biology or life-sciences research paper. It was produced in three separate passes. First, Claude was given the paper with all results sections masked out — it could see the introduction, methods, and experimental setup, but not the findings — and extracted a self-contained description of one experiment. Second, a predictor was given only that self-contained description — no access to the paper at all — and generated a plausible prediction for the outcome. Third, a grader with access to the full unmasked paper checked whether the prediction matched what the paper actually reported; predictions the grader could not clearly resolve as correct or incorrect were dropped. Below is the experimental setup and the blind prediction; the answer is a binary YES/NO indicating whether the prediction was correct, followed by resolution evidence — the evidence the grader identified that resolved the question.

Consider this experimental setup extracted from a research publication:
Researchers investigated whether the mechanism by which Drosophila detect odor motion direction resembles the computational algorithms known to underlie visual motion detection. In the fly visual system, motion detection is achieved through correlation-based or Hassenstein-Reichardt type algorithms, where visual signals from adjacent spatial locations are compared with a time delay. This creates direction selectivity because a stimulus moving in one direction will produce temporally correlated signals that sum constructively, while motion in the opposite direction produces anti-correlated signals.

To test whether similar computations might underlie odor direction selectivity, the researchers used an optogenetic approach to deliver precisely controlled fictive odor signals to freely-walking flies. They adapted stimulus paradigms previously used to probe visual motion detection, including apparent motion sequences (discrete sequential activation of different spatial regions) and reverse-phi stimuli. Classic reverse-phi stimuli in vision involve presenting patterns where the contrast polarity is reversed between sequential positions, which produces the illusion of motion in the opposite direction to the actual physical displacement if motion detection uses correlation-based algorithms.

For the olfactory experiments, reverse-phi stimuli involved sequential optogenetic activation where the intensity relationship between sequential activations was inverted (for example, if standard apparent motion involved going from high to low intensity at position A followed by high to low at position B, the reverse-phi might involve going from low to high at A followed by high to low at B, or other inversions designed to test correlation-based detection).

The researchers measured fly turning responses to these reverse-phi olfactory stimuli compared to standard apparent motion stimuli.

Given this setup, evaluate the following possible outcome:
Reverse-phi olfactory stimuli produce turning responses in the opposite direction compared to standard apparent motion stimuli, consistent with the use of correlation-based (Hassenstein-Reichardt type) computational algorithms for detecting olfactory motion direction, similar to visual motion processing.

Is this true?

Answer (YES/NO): YES